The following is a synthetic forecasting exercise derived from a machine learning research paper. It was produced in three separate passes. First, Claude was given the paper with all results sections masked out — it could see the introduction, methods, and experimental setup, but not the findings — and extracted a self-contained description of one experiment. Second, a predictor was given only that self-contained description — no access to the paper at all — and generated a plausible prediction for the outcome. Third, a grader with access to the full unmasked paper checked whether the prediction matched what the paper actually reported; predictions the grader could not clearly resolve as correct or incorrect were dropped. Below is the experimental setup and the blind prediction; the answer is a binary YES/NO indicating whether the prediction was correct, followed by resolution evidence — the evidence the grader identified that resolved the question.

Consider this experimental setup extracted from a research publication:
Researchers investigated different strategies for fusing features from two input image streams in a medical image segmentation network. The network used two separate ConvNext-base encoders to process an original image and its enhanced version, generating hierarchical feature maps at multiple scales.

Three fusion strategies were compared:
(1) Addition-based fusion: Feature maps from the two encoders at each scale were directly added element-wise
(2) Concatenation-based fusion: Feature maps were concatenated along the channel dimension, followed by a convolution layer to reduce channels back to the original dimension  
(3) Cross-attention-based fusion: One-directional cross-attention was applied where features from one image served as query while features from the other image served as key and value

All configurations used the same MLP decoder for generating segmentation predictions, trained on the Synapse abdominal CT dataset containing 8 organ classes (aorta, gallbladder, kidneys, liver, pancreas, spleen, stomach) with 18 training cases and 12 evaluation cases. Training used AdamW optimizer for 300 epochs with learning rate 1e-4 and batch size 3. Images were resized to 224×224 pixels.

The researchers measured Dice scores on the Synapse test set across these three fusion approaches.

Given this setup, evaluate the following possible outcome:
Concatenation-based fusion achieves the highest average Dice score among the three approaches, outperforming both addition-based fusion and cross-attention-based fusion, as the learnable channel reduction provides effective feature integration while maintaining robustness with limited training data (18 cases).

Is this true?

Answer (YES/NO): NO